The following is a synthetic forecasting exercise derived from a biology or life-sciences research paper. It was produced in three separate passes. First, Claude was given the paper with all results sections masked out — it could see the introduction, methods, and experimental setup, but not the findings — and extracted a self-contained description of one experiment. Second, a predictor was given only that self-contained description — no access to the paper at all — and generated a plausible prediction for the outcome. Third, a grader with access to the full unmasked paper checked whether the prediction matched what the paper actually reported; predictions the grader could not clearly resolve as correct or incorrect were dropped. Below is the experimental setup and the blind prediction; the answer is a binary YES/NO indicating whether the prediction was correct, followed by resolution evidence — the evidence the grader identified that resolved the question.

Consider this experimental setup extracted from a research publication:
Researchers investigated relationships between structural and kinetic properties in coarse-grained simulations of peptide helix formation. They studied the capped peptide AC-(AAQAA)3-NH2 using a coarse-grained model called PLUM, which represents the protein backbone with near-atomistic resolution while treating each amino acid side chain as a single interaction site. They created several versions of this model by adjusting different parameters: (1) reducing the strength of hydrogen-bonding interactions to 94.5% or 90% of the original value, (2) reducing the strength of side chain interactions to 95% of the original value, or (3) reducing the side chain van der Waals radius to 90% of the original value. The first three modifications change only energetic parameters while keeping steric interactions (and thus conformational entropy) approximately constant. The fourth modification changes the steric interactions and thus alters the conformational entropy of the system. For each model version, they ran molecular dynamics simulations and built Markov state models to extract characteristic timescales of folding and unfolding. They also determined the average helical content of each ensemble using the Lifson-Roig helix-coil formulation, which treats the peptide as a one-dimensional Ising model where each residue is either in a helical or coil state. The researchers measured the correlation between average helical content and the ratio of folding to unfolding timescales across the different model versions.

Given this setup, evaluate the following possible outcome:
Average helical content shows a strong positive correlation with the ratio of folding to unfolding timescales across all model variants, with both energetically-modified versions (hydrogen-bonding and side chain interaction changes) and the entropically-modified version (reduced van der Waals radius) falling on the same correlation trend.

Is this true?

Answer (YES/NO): NO